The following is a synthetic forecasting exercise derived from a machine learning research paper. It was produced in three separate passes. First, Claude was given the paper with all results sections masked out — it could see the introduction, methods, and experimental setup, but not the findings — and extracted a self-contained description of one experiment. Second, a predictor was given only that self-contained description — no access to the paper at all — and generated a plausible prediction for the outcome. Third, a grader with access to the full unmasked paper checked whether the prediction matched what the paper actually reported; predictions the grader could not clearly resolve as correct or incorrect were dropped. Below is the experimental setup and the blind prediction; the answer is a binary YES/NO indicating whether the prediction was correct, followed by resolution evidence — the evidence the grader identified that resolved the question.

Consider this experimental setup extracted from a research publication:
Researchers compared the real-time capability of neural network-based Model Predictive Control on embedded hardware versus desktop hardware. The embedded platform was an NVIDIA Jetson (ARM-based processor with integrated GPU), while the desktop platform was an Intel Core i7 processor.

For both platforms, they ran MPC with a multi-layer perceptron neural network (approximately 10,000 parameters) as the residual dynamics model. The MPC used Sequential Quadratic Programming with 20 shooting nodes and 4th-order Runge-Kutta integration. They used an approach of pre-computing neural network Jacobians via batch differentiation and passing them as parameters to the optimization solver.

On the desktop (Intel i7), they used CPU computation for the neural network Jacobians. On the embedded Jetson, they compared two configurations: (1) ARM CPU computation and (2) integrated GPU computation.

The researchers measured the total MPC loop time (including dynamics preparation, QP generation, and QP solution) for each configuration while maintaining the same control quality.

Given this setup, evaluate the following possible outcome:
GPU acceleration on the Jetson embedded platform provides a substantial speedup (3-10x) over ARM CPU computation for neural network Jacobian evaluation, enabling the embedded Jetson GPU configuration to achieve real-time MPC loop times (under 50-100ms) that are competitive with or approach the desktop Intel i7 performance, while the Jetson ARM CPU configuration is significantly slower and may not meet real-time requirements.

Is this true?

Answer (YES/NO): NO